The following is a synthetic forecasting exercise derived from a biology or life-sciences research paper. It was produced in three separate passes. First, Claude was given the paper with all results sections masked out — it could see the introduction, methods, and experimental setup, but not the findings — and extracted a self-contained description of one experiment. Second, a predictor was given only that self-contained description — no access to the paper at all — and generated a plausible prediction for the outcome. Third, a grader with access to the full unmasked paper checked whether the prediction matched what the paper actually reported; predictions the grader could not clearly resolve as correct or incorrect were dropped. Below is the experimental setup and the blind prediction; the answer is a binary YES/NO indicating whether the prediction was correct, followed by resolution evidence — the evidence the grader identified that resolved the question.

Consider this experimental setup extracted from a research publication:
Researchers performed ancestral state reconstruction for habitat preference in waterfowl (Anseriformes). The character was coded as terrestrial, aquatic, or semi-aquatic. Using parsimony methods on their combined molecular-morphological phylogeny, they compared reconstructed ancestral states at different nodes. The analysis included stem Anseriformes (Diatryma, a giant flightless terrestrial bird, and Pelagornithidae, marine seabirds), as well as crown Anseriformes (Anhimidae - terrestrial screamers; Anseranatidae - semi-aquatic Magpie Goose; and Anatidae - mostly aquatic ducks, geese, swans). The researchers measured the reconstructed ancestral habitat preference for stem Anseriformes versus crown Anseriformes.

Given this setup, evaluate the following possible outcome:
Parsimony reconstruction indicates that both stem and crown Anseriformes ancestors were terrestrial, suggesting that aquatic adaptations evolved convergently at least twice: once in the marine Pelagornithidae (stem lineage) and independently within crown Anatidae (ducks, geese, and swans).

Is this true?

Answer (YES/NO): NO